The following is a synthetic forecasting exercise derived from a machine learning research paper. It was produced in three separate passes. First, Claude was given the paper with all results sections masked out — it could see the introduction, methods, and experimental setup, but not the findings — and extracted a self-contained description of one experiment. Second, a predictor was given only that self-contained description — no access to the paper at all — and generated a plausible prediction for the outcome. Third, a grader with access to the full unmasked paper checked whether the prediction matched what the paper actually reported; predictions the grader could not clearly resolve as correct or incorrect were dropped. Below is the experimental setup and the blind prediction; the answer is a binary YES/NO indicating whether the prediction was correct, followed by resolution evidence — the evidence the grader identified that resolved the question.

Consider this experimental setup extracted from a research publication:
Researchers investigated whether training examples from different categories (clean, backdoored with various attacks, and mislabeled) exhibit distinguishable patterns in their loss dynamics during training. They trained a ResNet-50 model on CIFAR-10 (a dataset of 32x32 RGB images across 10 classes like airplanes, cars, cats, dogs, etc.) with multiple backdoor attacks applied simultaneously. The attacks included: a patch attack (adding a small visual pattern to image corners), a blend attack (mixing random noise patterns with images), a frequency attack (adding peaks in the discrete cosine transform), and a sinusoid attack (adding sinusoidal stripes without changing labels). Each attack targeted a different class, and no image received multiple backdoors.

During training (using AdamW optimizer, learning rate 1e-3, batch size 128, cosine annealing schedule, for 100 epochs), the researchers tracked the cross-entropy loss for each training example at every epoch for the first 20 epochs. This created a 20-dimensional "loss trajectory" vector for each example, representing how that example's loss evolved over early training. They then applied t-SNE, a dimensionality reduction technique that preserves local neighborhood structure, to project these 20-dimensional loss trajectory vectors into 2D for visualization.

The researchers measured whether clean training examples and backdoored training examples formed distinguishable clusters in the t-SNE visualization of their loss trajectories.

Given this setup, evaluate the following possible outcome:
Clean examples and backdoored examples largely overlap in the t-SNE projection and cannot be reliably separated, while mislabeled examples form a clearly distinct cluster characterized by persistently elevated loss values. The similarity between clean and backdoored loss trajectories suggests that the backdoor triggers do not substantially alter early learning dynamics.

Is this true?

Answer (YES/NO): NO